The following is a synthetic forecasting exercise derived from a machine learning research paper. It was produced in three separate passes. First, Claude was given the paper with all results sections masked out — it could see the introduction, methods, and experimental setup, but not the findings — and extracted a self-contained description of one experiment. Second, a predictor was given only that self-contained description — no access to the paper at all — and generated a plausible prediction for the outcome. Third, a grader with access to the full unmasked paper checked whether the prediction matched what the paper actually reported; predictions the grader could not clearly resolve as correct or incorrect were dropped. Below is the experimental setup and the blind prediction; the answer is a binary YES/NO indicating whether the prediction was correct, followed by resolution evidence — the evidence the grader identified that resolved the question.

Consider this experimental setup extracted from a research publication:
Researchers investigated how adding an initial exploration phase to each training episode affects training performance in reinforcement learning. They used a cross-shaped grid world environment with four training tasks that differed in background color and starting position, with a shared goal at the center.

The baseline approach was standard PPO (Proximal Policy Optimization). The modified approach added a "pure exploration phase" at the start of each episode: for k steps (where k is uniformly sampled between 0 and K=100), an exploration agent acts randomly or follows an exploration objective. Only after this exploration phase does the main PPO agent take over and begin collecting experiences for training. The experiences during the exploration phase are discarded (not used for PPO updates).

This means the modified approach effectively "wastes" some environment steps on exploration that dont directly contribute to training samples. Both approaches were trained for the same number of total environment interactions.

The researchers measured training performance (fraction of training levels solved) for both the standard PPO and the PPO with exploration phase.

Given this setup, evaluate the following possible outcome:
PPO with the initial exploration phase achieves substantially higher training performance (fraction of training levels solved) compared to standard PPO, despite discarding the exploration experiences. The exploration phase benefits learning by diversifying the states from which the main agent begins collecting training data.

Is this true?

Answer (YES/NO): NO